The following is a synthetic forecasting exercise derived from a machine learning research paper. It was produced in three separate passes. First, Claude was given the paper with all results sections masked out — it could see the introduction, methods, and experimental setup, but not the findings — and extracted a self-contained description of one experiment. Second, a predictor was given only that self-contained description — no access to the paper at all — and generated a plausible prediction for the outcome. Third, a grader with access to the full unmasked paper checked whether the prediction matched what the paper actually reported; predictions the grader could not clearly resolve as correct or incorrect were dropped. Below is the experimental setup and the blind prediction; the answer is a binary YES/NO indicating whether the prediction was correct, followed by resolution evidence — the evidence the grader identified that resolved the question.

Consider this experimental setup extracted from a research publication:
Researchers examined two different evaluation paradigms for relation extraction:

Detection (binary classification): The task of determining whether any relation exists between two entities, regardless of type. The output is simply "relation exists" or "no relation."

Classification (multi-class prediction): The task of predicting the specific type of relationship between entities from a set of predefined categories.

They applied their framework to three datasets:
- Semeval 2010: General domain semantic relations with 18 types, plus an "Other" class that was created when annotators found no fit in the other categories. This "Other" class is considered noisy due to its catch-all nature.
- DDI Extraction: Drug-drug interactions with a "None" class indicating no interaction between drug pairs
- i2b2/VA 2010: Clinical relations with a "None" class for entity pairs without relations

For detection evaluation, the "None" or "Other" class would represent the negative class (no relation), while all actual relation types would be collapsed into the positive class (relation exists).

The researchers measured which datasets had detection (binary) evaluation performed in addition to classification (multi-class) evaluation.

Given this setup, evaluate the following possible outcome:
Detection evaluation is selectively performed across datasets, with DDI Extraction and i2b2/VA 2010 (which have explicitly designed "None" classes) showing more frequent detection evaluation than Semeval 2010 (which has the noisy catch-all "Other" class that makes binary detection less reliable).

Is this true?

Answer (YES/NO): YES